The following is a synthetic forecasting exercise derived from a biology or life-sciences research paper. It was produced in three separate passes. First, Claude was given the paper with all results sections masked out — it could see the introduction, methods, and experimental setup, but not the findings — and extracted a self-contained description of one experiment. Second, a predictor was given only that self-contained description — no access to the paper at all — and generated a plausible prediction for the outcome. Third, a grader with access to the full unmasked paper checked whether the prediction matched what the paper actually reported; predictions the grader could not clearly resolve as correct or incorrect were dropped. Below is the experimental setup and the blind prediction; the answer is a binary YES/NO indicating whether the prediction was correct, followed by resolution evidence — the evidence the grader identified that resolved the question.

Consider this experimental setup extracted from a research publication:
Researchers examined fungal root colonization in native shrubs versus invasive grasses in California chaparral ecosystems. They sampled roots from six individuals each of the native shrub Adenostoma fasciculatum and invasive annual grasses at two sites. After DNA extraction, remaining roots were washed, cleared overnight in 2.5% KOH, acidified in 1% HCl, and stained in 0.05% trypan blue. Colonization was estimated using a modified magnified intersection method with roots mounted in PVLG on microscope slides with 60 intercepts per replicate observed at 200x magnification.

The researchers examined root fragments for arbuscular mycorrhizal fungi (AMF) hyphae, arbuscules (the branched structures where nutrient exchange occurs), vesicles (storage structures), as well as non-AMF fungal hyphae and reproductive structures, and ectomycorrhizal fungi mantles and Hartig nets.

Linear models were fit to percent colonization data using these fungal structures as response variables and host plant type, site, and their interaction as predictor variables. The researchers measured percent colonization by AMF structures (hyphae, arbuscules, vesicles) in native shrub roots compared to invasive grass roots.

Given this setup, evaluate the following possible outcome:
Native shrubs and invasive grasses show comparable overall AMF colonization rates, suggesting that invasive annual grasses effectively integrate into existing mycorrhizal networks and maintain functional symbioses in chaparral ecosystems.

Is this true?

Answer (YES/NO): NO